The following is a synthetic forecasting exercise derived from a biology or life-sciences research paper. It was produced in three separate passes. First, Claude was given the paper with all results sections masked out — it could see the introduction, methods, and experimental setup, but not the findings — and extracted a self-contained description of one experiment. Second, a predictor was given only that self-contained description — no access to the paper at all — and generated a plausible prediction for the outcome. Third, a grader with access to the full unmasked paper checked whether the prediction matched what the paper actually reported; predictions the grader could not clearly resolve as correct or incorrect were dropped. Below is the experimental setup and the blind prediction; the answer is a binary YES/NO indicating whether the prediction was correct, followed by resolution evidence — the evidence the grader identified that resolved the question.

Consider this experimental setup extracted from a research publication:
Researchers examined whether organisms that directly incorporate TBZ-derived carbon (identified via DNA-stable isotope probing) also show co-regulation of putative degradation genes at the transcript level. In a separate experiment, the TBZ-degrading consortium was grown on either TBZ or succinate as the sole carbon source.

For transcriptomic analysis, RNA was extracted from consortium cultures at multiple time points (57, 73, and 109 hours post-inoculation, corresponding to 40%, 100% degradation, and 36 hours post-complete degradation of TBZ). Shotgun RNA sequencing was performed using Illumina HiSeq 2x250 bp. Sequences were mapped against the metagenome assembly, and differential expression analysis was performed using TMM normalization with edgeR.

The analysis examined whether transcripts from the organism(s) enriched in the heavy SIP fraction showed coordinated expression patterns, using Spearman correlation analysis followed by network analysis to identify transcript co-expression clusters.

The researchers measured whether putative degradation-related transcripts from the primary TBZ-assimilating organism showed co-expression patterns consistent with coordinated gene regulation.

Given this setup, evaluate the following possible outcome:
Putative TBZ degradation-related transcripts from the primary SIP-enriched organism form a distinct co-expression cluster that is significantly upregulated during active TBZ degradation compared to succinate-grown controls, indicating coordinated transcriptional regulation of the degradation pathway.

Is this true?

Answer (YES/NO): YES